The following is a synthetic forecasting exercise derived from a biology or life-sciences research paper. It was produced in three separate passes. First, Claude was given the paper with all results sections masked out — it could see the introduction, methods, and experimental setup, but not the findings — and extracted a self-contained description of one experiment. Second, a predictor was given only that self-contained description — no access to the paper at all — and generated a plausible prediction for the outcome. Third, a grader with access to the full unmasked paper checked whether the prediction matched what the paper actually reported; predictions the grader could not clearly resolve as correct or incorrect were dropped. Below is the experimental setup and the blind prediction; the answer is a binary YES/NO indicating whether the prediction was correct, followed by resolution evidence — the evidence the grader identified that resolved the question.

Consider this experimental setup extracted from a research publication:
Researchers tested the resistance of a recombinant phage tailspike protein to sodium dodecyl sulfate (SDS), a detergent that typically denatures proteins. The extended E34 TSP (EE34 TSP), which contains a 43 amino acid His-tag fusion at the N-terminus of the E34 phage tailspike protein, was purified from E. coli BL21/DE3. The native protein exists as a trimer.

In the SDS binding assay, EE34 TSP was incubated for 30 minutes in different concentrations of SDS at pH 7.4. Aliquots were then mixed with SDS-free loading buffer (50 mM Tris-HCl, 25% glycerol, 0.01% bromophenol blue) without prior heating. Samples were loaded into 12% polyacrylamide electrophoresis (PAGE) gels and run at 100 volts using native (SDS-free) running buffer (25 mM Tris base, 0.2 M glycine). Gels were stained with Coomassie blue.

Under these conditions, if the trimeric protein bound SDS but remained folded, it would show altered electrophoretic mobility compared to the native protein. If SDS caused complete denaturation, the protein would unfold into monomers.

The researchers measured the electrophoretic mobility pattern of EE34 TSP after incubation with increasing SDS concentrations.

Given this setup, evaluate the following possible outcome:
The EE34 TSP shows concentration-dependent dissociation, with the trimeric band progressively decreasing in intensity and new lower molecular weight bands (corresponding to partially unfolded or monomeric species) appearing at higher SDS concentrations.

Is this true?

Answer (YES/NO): NO